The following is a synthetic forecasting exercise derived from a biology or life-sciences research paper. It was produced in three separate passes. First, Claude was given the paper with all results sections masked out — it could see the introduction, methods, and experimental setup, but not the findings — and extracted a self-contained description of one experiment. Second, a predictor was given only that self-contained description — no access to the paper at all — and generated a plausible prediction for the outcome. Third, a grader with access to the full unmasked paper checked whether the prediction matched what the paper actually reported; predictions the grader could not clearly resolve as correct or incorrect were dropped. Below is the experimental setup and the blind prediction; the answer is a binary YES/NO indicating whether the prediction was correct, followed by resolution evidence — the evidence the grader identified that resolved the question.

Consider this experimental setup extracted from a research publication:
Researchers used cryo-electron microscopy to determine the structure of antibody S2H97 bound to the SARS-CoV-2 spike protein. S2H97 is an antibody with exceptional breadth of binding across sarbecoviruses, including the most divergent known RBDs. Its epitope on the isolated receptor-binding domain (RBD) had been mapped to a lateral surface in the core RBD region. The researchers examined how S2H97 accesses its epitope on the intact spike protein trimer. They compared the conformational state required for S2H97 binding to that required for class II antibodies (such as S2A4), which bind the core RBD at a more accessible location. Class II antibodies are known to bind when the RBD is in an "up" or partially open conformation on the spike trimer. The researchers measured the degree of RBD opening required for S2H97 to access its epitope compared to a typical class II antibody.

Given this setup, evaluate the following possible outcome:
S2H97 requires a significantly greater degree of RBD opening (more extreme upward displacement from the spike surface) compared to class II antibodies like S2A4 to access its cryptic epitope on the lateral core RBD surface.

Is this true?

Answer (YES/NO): YES